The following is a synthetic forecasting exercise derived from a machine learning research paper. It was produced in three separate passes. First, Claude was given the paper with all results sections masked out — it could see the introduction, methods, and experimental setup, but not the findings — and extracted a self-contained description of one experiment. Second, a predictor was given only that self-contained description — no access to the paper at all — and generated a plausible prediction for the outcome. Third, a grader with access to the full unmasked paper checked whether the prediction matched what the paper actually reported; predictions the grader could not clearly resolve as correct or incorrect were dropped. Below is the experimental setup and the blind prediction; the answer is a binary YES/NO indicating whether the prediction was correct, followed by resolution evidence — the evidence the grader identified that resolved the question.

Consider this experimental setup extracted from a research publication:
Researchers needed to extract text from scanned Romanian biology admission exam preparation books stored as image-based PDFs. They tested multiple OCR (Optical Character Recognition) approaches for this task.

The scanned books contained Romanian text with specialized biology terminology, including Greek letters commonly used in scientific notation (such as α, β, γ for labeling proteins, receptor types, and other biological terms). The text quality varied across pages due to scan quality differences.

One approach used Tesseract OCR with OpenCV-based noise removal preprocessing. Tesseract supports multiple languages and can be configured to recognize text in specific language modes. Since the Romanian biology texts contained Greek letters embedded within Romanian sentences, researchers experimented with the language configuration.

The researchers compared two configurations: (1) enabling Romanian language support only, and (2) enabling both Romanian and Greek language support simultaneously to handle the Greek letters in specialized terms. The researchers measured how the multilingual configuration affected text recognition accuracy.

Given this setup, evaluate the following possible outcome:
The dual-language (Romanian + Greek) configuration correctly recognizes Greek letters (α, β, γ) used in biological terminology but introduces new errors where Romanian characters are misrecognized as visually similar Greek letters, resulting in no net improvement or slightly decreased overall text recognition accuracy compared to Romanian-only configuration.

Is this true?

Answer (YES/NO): NO